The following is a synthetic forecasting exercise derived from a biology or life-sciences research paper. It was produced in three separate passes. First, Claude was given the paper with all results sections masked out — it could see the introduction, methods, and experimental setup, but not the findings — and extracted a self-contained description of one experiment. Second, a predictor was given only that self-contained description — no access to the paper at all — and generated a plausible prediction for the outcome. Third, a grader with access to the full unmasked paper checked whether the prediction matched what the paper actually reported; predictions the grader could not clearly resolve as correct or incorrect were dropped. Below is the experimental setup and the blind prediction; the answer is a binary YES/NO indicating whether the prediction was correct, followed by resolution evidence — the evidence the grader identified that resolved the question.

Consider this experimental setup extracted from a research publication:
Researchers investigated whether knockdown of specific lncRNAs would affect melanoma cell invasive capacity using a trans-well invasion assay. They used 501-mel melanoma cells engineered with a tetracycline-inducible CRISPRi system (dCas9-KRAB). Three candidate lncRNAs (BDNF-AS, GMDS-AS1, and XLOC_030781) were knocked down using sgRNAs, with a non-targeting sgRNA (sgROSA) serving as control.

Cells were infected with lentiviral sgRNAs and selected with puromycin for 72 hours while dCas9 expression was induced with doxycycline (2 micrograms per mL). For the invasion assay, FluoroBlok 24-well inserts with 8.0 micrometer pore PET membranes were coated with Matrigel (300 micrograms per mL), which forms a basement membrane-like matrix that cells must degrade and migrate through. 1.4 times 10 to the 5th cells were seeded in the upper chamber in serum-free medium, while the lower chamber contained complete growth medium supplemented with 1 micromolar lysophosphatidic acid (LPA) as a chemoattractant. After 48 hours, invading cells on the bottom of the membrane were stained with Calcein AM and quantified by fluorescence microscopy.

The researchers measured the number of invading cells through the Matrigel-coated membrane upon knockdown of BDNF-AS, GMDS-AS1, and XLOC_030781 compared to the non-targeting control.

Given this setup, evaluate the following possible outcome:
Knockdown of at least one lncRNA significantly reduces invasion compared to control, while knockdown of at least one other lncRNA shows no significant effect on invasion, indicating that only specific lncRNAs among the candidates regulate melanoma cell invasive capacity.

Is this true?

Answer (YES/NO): YES